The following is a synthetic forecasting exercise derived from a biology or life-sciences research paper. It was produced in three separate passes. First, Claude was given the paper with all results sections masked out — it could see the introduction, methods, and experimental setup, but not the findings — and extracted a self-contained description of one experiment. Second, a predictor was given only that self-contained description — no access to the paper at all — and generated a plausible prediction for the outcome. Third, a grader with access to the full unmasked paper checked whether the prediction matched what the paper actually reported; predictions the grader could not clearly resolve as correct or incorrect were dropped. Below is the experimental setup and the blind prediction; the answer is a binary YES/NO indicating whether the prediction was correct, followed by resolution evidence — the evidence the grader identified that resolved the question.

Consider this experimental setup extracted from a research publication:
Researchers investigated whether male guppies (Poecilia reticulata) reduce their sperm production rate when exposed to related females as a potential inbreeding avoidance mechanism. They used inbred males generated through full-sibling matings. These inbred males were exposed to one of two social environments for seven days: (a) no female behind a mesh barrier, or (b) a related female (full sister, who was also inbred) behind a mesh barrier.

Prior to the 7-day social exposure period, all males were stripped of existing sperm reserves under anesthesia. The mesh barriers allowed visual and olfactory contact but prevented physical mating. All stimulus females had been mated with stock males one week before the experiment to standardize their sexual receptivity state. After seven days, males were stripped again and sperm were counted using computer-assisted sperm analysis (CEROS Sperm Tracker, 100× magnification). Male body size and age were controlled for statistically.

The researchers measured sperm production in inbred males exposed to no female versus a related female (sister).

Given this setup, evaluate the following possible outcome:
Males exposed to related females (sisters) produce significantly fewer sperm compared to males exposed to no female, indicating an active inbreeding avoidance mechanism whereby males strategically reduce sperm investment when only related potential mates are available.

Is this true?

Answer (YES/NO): NO